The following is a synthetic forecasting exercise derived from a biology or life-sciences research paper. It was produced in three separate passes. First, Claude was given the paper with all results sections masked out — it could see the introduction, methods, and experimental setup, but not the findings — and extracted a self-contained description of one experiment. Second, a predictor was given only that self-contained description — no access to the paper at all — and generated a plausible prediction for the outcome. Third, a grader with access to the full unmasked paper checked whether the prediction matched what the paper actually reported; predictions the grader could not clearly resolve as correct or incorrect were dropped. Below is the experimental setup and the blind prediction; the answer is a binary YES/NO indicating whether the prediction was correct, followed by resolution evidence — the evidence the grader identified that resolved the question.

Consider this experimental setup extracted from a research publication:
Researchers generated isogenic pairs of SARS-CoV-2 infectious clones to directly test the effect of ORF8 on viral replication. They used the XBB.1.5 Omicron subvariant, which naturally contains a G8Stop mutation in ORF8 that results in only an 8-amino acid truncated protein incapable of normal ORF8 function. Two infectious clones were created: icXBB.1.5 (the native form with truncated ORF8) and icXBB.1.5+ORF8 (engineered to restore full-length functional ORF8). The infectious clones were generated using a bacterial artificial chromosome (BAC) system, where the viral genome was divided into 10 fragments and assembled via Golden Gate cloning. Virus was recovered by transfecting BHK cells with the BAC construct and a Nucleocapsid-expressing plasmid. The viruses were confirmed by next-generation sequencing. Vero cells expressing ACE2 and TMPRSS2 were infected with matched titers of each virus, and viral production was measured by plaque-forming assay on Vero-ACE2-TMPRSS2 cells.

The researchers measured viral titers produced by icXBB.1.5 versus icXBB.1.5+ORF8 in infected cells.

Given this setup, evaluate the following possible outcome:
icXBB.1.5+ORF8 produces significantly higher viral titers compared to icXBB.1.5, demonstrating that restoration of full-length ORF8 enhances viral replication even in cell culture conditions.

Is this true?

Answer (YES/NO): NO